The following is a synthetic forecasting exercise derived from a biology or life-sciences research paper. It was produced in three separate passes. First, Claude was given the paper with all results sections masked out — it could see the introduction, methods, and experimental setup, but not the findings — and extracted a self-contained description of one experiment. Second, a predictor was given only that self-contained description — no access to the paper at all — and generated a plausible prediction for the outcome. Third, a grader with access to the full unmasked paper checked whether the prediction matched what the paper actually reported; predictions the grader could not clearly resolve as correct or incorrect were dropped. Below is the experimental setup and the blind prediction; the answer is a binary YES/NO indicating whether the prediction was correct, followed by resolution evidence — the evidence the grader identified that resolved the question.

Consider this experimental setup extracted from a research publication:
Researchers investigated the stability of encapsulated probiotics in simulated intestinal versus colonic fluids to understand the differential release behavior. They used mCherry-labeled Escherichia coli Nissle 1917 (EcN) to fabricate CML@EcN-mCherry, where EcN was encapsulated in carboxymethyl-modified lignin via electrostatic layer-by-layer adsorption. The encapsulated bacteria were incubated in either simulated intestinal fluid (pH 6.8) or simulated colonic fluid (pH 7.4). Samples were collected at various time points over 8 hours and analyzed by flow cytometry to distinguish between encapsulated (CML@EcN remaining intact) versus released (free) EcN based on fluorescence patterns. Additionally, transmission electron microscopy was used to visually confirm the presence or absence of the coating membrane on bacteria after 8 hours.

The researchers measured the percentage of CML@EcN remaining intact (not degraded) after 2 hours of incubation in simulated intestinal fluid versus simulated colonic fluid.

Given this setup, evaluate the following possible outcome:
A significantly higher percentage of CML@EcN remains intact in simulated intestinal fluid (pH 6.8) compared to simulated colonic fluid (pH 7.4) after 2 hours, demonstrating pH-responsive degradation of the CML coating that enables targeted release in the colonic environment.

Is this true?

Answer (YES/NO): YES